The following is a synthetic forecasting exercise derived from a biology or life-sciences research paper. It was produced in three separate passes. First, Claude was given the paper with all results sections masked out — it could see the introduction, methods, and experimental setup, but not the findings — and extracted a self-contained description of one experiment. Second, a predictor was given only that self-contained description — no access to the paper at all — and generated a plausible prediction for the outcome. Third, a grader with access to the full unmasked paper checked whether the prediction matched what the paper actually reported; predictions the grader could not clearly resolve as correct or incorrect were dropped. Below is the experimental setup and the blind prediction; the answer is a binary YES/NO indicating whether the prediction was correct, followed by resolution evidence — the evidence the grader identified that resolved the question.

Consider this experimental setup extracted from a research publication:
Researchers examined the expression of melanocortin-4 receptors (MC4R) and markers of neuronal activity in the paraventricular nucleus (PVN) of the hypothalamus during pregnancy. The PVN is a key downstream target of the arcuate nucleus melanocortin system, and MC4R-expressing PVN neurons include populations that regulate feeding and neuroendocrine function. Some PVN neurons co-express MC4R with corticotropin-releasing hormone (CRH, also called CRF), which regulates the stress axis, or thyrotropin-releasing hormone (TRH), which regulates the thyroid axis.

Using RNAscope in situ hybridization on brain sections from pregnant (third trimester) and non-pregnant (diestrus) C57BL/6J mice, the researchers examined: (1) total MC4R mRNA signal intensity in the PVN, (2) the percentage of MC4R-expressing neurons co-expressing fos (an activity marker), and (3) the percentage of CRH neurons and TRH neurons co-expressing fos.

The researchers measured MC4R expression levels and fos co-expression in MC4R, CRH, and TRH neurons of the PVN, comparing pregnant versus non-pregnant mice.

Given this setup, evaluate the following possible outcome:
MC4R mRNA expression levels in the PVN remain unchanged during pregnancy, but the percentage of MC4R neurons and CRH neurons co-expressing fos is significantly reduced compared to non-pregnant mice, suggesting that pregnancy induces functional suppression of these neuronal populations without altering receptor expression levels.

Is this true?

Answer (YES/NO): NO